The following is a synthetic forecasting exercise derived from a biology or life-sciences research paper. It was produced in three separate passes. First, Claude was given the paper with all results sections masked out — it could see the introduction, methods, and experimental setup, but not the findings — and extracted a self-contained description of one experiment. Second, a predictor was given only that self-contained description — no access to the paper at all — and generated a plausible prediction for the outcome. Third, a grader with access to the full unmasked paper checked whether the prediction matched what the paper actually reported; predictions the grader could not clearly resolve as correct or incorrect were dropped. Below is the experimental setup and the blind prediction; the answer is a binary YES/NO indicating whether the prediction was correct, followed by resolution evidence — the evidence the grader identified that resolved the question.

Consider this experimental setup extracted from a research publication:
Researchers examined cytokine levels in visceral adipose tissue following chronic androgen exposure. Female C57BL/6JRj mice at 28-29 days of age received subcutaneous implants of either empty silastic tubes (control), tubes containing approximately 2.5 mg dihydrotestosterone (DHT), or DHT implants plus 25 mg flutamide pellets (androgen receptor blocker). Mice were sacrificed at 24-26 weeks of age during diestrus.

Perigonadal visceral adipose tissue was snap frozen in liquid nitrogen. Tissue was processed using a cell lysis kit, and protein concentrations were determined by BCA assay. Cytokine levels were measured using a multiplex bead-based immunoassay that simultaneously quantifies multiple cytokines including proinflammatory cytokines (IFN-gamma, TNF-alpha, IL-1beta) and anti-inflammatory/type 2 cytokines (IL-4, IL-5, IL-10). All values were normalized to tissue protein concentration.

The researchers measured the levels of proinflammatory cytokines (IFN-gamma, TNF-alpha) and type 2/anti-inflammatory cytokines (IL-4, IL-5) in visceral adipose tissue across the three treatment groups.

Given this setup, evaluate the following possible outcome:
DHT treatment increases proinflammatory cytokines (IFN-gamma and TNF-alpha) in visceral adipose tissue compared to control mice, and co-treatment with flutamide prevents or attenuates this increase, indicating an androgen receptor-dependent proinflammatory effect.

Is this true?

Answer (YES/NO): NO